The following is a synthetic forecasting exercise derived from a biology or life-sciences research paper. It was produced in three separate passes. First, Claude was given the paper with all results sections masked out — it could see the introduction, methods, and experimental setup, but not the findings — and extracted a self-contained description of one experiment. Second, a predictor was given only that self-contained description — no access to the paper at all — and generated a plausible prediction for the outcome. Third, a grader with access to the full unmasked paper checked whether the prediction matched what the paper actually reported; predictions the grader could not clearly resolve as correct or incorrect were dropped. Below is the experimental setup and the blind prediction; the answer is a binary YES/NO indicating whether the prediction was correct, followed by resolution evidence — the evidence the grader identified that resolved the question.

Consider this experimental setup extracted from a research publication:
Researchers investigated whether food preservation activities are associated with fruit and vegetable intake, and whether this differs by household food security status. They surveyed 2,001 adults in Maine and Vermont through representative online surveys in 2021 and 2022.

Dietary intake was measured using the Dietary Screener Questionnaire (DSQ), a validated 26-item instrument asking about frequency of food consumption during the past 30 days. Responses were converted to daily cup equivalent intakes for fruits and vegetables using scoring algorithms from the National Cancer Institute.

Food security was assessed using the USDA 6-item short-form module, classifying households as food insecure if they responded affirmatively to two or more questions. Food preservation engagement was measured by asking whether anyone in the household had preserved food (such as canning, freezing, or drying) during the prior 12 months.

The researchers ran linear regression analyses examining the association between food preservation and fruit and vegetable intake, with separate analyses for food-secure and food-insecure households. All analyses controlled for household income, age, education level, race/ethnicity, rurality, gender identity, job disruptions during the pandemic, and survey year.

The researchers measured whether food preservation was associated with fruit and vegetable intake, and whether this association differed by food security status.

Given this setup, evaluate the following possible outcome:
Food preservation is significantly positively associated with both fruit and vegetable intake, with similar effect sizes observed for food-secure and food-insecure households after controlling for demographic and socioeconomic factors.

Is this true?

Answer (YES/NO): NO